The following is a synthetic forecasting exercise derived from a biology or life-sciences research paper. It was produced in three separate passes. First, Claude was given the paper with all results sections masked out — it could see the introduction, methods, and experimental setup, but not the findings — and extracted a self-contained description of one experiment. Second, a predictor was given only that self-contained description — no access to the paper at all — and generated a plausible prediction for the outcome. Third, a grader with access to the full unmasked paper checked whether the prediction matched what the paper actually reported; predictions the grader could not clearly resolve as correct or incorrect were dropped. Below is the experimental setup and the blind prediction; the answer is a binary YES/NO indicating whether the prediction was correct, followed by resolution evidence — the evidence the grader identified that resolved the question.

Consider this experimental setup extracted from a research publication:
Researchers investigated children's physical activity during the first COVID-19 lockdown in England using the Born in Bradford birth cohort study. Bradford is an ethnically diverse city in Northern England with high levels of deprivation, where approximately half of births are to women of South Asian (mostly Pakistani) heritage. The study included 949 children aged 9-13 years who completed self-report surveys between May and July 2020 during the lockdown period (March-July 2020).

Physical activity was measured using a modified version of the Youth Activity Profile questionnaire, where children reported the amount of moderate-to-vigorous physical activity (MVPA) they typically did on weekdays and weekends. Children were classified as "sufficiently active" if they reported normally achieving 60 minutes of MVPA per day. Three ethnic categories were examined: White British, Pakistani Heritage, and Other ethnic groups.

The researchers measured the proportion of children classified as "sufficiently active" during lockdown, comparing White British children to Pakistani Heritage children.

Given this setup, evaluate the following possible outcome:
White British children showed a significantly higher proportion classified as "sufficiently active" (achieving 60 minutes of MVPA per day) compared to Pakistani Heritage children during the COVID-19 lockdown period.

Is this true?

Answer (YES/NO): YES